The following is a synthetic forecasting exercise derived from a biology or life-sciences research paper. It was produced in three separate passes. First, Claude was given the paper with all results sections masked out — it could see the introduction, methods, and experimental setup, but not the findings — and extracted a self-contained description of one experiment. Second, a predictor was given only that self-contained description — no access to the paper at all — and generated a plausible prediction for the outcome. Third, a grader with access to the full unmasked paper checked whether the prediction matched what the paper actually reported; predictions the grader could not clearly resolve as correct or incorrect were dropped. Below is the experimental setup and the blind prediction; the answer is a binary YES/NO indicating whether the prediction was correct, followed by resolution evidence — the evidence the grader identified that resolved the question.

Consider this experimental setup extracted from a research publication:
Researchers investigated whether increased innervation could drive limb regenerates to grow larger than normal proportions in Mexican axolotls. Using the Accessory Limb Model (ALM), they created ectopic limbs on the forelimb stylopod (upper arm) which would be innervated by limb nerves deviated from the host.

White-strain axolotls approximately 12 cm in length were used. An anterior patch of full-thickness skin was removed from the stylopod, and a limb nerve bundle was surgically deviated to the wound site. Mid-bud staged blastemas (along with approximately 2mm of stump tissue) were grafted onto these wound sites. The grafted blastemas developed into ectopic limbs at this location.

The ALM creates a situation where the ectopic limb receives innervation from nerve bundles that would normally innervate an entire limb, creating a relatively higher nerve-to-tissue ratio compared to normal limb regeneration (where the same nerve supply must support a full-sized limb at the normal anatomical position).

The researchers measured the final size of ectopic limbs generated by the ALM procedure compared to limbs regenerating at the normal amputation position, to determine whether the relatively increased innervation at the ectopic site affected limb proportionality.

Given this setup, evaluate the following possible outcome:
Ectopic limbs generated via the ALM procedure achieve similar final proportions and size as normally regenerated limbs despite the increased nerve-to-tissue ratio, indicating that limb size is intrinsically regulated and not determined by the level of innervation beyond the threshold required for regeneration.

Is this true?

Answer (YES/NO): NO